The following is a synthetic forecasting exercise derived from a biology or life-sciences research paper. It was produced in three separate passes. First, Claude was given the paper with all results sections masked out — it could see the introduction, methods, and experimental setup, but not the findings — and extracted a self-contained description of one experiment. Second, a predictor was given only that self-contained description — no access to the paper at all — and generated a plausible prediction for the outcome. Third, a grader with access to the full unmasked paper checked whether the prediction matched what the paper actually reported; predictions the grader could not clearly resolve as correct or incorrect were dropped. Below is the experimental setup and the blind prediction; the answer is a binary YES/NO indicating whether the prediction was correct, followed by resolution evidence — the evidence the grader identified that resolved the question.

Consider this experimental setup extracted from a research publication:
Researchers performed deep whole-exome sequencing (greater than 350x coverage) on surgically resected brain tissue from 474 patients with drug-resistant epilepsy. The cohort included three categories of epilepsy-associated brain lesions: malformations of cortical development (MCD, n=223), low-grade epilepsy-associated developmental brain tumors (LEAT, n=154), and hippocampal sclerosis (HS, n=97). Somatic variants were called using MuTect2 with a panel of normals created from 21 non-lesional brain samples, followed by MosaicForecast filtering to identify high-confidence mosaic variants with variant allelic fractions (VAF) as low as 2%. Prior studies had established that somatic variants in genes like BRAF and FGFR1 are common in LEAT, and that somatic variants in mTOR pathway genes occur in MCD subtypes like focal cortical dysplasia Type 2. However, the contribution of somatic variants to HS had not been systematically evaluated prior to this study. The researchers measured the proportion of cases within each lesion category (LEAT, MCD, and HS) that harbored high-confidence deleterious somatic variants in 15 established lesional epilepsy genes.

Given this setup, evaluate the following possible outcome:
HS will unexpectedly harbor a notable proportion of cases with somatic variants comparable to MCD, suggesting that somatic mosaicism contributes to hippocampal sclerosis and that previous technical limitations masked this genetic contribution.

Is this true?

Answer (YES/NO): NO